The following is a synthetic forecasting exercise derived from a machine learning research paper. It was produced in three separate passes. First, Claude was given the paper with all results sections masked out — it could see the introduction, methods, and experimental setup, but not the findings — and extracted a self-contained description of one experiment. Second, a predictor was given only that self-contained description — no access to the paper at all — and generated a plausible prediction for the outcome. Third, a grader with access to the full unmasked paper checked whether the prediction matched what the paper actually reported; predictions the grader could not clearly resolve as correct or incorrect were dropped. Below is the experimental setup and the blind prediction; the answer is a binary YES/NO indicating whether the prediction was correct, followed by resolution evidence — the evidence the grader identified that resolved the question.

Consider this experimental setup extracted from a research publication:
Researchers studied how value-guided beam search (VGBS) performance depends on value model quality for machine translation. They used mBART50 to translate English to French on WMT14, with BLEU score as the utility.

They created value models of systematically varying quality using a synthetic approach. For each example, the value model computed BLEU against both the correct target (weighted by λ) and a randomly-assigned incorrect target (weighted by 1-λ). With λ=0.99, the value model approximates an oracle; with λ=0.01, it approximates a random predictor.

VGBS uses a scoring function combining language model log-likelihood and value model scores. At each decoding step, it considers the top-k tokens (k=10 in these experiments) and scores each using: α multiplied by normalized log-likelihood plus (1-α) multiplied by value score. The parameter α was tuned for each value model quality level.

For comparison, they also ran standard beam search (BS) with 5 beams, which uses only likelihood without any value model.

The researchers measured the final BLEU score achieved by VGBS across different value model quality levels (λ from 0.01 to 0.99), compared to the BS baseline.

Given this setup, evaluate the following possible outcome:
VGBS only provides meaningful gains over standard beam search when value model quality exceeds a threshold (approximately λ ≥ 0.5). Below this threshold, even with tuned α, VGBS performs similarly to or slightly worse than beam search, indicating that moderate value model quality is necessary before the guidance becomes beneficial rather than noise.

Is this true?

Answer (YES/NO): NO